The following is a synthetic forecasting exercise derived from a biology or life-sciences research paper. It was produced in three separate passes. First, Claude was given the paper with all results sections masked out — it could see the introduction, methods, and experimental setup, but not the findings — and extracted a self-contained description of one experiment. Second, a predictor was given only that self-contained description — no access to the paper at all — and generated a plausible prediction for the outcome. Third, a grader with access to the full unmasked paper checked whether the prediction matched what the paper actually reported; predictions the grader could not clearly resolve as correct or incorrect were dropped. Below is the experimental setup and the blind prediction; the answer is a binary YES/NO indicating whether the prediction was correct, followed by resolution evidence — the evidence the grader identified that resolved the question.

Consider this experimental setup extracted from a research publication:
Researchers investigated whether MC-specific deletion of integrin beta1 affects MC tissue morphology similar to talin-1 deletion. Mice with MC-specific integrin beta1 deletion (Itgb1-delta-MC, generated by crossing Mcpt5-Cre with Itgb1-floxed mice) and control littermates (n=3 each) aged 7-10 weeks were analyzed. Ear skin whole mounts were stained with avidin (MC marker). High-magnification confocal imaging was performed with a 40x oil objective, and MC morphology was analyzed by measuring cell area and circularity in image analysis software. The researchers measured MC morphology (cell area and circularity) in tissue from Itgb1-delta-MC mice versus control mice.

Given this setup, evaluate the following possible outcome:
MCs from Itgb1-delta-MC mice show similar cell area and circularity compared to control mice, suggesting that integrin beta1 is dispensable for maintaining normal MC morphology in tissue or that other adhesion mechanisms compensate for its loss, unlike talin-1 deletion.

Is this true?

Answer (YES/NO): NO